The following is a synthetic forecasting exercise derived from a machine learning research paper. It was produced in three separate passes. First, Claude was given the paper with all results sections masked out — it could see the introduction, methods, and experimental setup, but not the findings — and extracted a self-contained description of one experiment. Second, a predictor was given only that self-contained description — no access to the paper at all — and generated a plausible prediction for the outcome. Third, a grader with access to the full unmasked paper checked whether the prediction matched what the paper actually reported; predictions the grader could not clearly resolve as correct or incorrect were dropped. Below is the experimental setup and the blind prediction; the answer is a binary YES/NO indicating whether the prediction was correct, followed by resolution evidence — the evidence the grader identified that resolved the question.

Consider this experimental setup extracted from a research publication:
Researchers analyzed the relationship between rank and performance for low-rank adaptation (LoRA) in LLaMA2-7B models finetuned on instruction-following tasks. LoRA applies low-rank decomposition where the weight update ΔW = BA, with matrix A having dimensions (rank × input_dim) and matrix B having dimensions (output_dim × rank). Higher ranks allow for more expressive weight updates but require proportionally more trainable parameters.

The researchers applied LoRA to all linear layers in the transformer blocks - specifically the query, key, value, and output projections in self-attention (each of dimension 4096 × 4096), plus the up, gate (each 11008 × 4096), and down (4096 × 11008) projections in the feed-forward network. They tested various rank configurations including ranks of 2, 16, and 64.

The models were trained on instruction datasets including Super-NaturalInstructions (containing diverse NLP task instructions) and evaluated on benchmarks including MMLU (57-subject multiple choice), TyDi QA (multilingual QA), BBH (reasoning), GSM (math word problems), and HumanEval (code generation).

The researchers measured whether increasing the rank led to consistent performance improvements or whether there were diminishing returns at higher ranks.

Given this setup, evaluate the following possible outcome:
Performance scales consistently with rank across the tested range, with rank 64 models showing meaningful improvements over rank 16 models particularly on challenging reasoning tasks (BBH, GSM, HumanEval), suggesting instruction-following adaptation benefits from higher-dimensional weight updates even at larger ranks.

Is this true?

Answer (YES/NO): NO